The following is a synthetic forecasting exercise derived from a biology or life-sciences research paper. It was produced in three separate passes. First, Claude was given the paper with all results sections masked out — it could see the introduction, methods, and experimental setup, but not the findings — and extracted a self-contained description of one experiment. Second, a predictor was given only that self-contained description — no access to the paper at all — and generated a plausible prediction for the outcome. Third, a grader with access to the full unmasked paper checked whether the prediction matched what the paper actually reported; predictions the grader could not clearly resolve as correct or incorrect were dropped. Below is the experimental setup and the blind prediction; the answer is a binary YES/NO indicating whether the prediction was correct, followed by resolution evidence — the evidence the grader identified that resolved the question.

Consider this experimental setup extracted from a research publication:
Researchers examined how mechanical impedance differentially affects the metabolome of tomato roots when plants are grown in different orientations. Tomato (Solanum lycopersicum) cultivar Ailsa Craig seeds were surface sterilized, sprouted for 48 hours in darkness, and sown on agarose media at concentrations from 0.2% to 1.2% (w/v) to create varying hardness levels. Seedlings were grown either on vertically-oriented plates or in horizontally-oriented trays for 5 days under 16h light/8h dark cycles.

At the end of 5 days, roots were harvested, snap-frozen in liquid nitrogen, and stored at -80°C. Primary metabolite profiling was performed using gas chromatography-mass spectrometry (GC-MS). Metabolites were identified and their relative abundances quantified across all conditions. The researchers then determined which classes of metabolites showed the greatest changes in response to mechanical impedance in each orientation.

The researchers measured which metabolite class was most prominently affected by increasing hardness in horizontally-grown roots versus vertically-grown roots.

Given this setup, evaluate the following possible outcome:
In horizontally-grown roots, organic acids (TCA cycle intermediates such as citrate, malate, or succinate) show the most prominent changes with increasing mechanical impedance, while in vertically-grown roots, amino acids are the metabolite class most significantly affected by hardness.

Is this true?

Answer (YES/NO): NO